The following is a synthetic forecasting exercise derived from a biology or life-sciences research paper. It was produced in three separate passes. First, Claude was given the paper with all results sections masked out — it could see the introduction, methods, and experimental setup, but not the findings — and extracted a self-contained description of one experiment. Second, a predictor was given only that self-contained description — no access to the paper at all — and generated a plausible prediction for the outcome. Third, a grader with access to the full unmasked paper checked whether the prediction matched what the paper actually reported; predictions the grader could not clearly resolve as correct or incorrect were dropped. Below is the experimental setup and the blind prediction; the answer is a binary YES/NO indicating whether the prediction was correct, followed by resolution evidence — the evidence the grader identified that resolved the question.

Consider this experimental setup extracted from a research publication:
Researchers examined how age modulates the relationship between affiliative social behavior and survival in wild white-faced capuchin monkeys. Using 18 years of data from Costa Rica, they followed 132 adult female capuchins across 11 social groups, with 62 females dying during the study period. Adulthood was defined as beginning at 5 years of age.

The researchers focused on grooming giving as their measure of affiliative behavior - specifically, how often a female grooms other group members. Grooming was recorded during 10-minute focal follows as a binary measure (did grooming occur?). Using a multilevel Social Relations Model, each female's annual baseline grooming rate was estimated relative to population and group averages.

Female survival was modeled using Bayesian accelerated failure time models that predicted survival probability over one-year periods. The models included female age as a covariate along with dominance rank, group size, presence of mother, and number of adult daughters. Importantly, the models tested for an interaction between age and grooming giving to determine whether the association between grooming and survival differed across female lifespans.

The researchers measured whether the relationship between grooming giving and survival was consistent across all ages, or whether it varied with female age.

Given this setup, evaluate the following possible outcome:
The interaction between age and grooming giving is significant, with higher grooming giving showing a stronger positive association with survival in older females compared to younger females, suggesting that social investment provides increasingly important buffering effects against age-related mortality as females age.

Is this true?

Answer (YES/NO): YES